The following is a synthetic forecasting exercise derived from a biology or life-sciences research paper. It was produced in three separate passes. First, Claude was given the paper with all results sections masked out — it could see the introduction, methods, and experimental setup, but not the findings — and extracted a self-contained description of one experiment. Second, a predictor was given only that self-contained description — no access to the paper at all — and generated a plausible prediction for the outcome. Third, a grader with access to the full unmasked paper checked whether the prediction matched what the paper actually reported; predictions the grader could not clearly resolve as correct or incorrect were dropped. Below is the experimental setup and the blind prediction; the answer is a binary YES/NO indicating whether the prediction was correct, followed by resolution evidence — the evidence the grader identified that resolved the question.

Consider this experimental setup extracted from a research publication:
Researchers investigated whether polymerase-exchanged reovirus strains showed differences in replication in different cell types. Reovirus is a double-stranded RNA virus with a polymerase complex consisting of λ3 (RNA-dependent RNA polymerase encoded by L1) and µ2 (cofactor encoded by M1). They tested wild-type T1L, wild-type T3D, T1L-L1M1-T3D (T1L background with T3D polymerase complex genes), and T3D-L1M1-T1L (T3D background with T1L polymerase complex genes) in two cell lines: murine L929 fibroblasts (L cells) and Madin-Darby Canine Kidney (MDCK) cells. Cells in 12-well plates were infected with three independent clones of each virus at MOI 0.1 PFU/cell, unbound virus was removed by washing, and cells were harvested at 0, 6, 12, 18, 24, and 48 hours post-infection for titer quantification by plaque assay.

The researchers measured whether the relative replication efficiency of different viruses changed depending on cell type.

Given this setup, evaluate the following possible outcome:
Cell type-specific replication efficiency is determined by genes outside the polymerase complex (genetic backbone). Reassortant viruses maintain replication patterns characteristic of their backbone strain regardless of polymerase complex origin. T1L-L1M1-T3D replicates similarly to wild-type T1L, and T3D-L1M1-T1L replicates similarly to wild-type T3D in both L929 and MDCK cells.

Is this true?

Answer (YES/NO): NO